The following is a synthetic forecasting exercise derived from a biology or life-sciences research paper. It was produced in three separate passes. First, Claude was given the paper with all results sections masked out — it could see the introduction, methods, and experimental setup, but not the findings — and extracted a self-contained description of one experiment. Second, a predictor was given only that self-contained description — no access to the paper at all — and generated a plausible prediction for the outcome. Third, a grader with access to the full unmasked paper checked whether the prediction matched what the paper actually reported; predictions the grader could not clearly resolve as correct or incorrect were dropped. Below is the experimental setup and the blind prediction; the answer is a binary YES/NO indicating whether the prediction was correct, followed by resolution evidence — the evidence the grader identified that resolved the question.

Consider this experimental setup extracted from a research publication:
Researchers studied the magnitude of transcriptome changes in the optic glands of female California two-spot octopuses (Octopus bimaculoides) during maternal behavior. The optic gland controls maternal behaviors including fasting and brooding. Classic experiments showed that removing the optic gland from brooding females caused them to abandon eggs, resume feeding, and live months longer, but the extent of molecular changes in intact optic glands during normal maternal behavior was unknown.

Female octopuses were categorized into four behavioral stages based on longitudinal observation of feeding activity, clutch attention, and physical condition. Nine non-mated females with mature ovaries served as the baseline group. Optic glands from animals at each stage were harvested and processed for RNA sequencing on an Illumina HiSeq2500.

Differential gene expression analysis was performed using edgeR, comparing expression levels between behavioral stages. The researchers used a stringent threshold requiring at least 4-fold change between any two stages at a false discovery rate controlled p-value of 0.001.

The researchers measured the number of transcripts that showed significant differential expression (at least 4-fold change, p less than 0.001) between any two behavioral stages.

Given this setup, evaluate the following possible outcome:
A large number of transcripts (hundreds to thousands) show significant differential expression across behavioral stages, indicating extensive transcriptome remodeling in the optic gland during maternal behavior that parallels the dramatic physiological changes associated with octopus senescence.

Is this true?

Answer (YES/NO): YES